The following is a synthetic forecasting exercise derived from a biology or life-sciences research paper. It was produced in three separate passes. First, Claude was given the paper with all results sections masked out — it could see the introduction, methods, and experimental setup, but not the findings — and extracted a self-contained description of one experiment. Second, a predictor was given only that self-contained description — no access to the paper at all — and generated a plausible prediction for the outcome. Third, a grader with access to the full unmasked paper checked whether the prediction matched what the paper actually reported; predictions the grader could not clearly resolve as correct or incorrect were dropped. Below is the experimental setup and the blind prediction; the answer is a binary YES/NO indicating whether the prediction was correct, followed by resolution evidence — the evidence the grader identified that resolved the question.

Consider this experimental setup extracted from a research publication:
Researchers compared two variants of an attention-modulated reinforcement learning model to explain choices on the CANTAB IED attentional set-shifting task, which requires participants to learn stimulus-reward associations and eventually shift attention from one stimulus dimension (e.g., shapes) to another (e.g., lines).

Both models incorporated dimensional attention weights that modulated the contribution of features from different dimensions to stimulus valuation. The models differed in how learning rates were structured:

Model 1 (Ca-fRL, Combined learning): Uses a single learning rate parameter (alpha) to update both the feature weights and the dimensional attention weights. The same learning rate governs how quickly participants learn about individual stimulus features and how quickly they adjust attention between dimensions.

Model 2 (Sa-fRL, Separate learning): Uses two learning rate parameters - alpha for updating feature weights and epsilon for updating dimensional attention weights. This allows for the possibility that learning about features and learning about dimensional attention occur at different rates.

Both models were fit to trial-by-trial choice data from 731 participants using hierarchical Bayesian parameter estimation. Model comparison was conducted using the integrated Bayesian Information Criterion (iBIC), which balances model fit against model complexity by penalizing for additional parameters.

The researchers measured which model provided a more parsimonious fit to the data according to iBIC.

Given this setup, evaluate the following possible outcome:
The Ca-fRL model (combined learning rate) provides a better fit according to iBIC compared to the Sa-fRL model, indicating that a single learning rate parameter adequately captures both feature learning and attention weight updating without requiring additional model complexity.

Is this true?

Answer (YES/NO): YES